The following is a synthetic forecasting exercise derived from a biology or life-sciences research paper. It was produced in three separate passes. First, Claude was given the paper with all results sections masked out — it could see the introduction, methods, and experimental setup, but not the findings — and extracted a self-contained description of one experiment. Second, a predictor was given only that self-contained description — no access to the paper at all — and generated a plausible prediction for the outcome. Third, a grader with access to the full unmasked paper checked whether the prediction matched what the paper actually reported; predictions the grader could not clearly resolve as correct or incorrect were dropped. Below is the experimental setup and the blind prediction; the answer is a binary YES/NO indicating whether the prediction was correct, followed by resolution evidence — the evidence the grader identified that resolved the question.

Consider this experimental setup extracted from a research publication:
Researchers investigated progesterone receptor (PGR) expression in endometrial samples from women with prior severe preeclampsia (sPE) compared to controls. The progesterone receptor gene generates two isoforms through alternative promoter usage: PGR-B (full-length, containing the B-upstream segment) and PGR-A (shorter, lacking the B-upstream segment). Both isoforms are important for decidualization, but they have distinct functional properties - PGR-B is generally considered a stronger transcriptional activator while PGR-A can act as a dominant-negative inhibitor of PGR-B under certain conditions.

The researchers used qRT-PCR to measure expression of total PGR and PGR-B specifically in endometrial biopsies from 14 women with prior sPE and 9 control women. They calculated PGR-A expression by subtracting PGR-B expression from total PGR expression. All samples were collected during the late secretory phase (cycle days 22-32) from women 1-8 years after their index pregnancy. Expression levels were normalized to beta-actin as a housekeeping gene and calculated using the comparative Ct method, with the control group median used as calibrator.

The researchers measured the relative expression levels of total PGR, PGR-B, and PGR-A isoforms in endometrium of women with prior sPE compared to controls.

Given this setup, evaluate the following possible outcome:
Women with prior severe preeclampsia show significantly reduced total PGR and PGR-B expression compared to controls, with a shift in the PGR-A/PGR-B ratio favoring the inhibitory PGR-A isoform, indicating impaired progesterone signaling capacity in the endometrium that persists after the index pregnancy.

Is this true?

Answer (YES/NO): YES